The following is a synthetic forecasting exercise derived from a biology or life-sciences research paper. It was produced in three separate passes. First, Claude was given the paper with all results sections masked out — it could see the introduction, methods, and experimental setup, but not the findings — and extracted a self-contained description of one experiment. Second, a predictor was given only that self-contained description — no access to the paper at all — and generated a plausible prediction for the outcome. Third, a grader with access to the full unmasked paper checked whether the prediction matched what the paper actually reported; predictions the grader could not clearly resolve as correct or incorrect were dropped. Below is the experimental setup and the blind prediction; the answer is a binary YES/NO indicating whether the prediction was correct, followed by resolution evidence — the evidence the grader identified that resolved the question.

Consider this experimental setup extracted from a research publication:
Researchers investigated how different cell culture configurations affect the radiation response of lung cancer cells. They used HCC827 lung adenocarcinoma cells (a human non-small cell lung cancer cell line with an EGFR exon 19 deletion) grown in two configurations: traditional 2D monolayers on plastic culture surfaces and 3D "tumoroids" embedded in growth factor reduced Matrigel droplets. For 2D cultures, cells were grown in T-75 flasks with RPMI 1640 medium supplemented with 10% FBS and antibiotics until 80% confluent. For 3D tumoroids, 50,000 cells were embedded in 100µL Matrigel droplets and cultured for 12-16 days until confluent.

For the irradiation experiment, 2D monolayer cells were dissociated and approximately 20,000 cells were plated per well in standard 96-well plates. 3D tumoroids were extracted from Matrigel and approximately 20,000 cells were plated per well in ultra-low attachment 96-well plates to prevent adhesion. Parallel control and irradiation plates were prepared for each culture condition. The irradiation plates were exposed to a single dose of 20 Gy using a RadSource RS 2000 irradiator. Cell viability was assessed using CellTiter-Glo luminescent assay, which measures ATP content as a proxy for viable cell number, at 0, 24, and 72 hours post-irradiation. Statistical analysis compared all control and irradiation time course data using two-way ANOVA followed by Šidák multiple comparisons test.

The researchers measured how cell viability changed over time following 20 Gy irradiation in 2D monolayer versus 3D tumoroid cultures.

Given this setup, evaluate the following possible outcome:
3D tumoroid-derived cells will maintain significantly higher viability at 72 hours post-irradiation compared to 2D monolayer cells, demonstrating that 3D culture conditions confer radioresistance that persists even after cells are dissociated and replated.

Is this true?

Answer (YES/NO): NO